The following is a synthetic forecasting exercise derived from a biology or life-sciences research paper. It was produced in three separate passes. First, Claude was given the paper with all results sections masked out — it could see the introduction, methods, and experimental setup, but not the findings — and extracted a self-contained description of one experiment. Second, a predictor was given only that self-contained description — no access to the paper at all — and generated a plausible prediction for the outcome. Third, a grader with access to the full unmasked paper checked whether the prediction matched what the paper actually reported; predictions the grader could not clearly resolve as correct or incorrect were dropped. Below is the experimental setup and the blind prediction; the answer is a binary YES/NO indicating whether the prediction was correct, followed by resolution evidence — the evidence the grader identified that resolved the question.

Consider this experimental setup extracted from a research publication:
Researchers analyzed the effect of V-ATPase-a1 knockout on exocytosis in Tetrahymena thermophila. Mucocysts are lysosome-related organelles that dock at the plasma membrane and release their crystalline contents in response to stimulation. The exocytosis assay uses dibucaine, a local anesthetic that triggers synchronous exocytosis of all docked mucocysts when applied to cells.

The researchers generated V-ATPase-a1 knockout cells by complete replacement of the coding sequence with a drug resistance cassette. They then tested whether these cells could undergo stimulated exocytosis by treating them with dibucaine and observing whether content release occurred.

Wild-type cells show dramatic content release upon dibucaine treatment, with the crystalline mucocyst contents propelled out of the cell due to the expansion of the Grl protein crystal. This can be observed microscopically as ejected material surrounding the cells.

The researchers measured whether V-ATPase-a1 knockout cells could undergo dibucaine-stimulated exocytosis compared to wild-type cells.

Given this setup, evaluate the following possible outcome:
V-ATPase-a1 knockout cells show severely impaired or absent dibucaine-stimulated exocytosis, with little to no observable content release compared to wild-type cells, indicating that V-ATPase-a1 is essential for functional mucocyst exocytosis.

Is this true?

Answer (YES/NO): YES